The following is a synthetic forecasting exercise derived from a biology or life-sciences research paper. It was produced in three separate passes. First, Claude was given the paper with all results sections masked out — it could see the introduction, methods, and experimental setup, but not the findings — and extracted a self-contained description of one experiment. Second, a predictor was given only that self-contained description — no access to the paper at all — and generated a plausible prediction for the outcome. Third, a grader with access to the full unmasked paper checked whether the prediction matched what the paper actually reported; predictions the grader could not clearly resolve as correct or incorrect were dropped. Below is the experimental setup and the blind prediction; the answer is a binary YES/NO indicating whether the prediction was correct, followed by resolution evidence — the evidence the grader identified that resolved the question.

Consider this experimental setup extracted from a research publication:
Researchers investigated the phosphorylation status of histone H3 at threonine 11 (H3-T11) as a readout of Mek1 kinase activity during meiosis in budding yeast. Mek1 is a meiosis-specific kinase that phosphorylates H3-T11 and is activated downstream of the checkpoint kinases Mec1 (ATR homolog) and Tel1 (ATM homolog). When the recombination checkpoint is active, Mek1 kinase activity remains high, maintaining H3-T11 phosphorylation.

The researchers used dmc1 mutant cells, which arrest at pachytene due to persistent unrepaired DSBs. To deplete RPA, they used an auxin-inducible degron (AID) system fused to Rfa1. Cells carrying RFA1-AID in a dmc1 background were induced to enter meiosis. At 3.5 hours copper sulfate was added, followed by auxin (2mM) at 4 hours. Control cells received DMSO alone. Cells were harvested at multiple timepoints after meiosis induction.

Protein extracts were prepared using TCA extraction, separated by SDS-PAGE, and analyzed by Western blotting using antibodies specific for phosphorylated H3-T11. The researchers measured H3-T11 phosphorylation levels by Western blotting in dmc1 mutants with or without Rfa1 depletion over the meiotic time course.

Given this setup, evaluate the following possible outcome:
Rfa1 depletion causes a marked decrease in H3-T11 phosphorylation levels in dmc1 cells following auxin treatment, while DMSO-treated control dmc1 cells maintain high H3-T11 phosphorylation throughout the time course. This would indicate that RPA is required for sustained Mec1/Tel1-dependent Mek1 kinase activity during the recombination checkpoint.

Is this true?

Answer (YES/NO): YES